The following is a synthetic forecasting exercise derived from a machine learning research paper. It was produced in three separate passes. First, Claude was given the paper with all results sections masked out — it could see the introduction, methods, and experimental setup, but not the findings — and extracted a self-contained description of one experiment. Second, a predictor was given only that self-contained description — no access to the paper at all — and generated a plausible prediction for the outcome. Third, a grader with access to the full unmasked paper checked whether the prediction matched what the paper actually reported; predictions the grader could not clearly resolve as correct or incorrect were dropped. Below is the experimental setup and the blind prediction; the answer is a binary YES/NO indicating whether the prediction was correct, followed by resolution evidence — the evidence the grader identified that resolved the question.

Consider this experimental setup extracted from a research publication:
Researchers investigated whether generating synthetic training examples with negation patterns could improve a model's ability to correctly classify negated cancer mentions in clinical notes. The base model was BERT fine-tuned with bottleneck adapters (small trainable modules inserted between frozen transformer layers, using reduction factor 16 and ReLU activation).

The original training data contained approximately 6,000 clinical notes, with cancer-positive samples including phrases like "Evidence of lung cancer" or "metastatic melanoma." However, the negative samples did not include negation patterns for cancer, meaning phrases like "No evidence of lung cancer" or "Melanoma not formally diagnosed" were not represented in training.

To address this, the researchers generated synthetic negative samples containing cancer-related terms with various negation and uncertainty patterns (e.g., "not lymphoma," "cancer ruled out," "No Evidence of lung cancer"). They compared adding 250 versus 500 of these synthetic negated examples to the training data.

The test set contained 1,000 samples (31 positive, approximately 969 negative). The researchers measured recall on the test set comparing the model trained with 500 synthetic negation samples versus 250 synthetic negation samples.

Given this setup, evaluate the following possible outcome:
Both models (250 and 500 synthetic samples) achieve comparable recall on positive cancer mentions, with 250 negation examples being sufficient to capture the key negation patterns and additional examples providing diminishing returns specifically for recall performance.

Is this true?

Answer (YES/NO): NO